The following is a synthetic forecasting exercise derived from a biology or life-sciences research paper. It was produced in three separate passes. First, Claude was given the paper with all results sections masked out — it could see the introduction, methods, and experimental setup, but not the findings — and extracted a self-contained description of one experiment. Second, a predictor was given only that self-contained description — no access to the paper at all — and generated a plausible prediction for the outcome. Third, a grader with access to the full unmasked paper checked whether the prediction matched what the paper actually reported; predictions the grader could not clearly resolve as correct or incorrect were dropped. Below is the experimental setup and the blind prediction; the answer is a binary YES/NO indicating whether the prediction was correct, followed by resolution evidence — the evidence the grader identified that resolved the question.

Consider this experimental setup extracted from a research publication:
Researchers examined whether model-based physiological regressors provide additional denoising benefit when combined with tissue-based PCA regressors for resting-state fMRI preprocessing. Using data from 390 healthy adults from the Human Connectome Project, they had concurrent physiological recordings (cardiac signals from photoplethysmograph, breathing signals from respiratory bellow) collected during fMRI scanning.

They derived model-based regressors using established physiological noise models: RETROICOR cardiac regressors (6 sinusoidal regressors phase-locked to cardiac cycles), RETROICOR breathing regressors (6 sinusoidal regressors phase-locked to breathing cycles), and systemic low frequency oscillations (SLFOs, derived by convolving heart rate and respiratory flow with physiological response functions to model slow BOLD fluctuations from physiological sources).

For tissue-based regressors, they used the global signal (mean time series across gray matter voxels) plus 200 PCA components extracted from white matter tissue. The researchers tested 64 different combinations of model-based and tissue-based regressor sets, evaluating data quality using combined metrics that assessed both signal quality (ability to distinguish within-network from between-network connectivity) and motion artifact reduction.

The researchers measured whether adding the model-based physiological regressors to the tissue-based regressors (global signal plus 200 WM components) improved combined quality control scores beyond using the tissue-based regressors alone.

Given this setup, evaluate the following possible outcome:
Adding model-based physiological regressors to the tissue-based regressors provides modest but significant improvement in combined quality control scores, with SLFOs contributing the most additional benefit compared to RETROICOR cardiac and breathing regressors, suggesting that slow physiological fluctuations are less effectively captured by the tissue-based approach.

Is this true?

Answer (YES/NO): NO